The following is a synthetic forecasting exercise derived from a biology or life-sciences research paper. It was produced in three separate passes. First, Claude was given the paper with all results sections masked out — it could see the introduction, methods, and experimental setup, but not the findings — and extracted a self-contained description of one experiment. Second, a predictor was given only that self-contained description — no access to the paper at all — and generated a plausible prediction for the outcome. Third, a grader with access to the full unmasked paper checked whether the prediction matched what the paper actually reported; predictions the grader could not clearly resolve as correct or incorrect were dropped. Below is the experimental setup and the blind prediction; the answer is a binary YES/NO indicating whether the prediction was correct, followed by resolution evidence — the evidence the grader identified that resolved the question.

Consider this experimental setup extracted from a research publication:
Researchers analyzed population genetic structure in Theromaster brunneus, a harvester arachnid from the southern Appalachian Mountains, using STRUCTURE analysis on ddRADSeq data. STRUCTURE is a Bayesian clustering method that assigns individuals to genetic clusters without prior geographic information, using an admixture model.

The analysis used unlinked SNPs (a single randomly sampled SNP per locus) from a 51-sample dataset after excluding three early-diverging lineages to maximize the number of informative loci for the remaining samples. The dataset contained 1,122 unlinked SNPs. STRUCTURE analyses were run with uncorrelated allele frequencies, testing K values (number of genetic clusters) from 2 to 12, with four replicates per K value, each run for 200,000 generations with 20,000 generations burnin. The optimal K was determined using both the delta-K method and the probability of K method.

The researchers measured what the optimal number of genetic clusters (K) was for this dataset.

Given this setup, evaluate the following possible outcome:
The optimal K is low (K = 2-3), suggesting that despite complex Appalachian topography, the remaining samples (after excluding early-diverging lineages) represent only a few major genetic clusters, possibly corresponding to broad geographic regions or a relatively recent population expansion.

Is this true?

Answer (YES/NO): NO